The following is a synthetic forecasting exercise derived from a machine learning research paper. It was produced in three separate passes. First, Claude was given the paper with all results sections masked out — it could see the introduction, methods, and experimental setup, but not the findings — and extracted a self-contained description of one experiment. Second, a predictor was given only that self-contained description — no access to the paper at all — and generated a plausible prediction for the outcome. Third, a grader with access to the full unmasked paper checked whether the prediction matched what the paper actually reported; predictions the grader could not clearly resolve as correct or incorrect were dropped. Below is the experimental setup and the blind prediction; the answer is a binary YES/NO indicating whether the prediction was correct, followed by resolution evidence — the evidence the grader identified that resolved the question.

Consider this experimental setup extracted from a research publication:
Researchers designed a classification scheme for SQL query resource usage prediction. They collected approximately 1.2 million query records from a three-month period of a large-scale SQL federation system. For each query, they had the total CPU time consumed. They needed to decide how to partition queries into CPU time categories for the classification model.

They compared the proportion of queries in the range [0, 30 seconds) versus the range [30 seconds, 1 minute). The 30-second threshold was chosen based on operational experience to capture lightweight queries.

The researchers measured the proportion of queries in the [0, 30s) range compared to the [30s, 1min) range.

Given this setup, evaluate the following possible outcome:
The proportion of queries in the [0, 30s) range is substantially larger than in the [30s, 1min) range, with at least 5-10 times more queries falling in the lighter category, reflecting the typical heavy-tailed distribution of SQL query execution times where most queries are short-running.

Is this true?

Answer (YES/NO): YES